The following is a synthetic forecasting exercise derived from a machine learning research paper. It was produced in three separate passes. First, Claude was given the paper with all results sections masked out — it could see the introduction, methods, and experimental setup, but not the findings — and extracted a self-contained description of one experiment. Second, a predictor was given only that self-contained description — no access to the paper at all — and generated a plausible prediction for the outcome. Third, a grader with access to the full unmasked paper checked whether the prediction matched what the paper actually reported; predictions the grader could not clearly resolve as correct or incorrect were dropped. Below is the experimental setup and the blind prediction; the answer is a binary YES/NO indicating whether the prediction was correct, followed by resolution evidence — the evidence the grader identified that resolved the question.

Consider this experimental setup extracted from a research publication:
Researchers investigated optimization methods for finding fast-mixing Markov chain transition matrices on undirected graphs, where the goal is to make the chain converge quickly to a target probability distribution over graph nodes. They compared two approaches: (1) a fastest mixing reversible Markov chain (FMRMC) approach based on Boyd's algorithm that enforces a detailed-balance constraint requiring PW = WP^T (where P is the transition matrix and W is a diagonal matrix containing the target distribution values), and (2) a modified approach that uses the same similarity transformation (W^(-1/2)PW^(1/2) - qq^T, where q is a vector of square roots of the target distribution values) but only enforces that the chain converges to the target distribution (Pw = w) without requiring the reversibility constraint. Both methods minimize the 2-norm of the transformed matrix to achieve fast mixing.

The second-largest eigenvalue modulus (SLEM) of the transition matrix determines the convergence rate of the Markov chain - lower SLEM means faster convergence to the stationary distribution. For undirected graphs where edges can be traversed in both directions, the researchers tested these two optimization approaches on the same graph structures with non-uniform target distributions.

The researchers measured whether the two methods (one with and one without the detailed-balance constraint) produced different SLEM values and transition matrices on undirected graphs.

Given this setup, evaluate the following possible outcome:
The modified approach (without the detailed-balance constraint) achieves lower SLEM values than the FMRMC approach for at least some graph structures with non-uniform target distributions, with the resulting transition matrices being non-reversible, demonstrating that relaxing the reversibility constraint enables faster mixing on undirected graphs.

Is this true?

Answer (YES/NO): NO